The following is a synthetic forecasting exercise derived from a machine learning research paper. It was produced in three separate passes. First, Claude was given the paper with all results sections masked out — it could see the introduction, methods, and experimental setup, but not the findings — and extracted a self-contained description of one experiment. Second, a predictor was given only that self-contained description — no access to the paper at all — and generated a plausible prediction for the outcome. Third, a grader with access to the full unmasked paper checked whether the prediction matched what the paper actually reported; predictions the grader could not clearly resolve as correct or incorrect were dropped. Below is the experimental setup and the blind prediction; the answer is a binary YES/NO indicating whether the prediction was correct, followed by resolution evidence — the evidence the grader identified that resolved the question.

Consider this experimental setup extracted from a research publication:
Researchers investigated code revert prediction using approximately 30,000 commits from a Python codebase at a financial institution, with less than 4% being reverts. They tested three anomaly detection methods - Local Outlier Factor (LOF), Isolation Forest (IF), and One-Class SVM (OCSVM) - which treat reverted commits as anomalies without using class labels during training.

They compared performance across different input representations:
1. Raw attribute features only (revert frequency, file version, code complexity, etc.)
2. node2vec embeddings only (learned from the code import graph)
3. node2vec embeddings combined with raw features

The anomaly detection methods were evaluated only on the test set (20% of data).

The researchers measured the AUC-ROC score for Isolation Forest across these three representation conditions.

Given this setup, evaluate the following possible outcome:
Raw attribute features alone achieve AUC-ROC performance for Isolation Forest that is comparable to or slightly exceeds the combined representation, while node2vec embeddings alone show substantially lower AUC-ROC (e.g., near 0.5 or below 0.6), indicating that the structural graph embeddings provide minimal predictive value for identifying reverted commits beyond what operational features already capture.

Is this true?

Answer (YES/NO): NO